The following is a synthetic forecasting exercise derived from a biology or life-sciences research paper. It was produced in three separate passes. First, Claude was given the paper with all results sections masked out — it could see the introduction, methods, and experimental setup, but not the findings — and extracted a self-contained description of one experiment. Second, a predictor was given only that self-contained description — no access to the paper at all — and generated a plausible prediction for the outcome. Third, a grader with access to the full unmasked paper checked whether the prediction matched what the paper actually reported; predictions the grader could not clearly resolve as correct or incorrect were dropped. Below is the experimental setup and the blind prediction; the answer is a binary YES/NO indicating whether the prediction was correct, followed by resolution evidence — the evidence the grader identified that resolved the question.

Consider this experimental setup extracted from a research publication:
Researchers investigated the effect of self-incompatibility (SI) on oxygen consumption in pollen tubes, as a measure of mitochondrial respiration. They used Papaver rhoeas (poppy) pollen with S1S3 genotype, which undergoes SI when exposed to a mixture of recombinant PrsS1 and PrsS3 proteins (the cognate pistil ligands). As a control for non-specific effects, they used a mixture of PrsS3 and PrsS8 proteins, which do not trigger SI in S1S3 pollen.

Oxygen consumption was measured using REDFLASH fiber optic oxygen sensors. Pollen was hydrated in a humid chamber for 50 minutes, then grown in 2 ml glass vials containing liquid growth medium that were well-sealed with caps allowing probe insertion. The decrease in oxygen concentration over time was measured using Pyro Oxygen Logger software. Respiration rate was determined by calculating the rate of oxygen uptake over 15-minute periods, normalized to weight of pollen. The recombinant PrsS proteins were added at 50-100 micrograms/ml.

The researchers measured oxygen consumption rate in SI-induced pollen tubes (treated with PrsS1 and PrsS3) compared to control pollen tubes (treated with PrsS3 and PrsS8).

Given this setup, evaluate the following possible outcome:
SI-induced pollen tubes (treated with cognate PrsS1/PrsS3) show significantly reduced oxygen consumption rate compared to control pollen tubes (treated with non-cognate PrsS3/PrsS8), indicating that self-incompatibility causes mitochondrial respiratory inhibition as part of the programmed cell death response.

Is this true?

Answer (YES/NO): YES